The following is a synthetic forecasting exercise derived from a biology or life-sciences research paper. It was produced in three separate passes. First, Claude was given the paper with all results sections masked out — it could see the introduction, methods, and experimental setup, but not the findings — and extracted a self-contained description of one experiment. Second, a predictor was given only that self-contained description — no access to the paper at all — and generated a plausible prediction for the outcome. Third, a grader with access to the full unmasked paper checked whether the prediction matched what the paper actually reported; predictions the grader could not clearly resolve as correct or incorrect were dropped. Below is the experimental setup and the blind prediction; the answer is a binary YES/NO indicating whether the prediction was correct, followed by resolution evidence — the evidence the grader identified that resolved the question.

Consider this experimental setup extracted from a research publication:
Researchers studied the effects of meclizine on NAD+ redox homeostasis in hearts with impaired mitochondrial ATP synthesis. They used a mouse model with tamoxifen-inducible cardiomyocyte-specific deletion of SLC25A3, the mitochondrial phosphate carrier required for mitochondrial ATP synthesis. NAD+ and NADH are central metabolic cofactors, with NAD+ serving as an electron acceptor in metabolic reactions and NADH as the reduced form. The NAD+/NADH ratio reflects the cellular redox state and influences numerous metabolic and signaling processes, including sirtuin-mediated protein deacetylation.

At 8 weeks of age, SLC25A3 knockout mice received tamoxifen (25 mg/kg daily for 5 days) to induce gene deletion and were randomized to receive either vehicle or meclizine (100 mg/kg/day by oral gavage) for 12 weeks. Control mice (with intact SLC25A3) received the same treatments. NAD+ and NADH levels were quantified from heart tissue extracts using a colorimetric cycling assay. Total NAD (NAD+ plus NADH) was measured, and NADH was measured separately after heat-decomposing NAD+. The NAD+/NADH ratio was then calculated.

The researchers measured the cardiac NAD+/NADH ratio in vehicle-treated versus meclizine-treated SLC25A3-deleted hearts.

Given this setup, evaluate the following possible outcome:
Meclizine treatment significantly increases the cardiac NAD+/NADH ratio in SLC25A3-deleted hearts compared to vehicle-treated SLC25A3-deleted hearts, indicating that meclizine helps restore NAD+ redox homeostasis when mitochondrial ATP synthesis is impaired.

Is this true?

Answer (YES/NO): YES